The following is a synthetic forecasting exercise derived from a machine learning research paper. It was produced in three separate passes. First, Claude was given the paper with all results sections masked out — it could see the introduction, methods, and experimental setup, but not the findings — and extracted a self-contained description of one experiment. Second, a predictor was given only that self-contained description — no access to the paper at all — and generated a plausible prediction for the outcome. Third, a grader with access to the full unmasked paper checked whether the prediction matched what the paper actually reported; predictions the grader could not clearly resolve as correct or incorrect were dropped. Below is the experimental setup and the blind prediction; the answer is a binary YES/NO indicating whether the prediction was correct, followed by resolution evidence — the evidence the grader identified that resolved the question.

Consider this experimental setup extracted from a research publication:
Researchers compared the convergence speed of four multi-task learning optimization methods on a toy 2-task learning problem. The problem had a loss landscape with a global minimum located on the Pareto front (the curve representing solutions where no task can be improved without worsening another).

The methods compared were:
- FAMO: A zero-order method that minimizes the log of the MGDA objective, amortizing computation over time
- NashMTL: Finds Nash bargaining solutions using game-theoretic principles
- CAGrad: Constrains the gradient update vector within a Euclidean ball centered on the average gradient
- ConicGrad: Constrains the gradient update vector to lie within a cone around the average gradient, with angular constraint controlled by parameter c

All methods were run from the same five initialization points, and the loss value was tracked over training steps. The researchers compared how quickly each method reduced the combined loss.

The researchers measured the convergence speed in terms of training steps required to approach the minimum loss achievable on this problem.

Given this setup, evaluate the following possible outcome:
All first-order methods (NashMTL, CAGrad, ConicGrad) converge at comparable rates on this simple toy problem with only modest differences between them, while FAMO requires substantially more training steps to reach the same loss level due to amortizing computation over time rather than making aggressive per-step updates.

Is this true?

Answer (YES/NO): NO